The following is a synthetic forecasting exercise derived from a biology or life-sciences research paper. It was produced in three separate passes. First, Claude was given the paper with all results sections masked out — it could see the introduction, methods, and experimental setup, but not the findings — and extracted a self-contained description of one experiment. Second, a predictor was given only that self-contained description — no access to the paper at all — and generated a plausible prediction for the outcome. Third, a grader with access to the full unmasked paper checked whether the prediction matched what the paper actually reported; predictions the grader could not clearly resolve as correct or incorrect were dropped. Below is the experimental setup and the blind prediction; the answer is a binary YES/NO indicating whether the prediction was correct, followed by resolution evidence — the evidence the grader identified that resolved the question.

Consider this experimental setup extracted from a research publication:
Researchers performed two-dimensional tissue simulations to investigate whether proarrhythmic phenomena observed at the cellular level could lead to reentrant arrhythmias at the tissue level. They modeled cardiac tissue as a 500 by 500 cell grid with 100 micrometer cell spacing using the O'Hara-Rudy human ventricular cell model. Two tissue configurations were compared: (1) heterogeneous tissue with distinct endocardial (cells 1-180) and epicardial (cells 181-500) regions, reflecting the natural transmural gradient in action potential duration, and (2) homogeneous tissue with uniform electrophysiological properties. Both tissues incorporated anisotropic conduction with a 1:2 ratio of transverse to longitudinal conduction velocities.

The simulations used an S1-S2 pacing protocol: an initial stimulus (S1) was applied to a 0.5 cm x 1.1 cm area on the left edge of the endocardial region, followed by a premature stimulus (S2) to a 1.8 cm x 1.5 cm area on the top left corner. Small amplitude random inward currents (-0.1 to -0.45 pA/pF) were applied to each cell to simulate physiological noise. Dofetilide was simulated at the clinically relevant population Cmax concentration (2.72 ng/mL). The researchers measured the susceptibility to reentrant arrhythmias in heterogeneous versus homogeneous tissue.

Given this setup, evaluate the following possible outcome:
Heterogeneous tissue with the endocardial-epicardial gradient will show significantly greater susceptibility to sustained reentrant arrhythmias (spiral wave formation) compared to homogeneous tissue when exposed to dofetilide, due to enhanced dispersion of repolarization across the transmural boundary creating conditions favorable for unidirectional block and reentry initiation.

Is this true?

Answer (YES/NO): NO